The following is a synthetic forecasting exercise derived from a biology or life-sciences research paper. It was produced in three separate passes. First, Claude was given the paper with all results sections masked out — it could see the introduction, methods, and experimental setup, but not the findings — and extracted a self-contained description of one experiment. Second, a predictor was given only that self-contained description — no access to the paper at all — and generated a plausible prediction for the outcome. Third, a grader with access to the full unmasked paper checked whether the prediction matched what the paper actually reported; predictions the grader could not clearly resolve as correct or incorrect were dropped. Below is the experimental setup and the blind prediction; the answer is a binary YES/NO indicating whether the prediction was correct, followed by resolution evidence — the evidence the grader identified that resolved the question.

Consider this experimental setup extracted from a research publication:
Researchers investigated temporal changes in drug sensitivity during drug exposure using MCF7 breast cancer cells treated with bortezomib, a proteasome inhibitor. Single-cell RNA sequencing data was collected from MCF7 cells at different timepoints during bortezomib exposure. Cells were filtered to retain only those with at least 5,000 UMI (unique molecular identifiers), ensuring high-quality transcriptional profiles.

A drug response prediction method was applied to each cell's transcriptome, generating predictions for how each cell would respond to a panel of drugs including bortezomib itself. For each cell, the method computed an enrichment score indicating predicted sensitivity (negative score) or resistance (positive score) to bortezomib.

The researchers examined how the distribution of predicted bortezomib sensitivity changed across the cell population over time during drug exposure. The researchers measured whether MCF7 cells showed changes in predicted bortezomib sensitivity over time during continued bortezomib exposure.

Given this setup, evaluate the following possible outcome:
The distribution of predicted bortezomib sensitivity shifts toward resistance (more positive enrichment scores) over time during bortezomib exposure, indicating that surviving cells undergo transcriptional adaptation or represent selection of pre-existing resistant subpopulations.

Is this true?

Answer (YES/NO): YES